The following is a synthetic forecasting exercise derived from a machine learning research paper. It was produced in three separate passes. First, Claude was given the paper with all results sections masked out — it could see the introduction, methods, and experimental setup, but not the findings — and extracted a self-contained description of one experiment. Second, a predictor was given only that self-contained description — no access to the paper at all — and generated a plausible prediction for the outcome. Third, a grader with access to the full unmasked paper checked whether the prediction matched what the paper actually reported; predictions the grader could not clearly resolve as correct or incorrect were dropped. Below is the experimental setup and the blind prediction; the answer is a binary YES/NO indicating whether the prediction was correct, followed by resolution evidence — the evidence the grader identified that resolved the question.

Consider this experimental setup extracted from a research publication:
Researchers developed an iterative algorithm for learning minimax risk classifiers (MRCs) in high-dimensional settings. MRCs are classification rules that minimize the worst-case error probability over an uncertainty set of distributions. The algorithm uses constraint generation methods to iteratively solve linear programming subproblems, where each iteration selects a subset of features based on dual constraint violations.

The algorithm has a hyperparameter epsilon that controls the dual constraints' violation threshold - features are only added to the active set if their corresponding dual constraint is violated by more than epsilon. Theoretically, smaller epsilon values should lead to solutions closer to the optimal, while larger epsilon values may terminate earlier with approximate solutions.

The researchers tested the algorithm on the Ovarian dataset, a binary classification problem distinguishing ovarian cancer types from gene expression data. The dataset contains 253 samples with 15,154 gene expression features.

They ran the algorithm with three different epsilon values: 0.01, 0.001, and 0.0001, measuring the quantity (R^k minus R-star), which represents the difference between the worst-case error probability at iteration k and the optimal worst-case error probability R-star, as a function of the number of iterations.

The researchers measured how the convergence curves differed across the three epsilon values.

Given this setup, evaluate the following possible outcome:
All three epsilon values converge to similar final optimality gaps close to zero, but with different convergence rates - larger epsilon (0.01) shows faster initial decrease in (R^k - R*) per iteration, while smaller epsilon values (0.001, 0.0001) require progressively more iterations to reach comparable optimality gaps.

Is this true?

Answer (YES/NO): NO